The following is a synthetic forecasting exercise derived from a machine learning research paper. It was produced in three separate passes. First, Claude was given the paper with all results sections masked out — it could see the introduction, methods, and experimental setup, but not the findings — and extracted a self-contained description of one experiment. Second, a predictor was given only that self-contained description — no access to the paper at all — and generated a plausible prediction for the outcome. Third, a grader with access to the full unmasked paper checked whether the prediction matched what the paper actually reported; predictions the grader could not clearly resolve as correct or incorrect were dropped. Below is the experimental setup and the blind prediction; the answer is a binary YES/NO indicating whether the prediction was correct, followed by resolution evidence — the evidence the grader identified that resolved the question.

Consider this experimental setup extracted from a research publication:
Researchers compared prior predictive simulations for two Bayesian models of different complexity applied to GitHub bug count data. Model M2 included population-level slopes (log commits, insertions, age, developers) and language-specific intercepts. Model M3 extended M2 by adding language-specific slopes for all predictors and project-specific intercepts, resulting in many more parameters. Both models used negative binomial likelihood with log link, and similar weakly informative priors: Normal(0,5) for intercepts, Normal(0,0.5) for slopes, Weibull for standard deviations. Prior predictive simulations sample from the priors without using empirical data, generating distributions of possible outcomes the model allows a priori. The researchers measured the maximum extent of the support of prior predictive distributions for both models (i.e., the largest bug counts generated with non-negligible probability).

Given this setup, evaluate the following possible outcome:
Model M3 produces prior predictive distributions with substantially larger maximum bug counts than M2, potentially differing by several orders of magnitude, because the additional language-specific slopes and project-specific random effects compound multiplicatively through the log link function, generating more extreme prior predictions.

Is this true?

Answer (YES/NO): YES